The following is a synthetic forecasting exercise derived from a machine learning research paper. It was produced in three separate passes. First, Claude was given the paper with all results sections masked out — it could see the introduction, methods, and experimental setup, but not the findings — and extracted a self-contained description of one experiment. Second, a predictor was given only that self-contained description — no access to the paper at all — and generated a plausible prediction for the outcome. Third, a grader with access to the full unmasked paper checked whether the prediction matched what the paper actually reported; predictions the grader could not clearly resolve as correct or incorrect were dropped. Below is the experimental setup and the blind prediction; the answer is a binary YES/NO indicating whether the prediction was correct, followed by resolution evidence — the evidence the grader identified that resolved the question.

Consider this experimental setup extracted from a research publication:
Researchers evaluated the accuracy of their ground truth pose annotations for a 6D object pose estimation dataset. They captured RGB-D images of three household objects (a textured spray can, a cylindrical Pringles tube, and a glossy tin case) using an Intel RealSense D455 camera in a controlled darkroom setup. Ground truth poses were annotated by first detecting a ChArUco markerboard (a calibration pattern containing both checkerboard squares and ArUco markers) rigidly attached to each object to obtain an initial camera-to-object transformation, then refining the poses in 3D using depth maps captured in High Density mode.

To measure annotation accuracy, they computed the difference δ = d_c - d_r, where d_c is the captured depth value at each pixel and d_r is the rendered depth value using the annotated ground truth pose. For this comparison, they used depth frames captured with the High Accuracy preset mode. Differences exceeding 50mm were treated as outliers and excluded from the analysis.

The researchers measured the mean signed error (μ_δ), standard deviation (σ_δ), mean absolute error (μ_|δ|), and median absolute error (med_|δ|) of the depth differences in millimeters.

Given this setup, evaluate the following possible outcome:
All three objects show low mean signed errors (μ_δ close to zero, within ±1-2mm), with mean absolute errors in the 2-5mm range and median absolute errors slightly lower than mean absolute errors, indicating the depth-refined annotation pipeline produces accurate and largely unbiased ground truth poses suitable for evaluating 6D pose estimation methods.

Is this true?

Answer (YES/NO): NO